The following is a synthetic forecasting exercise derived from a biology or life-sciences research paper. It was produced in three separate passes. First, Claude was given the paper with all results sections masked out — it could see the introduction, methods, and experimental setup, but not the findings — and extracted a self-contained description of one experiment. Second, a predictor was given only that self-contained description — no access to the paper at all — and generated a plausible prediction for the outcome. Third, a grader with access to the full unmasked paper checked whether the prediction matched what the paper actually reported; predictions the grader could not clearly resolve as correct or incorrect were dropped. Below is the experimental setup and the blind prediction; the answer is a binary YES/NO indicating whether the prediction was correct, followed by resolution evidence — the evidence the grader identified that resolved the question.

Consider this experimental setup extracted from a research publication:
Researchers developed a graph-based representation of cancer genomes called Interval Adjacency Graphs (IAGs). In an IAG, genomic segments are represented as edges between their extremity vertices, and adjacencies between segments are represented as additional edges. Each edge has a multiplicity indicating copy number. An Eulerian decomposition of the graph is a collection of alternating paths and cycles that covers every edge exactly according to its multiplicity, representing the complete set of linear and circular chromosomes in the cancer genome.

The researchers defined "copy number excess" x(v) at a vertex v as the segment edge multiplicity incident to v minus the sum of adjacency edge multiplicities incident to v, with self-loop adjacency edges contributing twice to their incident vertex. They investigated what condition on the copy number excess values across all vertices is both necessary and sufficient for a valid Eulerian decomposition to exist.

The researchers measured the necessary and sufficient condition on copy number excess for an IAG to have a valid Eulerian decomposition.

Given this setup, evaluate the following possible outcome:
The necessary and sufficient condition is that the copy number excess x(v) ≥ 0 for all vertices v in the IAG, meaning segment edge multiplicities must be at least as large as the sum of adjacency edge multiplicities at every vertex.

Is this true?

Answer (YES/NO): YES